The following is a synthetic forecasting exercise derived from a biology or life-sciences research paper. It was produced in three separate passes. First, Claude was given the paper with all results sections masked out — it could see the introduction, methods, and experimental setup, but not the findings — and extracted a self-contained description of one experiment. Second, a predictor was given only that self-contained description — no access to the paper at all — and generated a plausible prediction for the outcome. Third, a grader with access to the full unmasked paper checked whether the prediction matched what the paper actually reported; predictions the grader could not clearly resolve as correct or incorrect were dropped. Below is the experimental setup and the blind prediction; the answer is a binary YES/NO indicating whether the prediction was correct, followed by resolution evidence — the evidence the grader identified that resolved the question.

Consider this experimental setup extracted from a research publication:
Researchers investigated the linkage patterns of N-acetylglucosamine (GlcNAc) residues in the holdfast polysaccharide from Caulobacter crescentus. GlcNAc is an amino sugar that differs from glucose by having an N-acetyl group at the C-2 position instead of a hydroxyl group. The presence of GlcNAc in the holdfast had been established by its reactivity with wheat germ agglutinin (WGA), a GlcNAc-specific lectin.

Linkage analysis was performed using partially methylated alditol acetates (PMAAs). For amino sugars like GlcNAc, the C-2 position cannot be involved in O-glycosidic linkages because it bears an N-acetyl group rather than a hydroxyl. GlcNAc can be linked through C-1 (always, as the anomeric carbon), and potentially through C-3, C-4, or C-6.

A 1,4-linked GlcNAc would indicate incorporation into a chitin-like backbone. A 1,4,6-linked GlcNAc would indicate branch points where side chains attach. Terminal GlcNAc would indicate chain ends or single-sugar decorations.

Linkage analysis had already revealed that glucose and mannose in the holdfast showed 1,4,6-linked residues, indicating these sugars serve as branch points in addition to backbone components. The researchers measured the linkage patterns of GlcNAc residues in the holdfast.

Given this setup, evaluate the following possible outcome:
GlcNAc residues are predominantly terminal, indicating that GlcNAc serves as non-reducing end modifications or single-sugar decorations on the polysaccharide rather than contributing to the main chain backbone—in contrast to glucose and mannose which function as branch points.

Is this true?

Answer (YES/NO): NO